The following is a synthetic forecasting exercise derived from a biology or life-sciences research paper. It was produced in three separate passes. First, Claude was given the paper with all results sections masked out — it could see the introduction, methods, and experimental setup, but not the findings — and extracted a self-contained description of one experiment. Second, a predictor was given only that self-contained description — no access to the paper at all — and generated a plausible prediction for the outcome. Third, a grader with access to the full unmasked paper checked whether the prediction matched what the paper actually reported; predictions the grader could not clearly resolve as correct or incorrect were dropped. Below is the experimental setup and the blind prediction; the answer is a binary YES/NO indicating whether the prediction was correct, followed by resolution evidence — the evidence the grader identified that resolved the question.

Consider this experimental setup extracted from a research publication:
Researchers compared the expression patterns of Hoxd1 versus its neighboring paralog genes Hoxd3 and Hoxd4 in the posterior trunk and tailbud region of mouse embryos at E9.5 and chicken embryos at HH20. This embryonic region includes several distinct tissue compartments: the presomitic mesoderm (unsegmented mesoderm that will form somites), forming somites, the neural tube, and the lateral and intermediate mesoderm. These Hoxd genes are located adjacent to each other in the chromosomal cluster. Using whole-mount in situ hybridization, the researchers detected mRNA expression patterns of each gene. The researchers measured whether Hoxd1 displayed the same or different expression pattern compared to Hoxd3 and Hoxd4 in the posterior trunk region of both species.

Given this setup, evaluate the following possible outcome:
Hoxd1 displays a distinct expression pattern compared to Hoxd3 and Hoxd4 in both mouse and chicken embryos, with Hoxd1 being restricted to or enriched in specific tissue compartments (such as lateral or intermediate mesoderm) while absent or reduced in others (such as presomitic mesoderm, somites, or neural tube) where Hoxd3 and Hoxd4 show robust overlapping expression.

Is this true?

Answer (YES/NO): NO